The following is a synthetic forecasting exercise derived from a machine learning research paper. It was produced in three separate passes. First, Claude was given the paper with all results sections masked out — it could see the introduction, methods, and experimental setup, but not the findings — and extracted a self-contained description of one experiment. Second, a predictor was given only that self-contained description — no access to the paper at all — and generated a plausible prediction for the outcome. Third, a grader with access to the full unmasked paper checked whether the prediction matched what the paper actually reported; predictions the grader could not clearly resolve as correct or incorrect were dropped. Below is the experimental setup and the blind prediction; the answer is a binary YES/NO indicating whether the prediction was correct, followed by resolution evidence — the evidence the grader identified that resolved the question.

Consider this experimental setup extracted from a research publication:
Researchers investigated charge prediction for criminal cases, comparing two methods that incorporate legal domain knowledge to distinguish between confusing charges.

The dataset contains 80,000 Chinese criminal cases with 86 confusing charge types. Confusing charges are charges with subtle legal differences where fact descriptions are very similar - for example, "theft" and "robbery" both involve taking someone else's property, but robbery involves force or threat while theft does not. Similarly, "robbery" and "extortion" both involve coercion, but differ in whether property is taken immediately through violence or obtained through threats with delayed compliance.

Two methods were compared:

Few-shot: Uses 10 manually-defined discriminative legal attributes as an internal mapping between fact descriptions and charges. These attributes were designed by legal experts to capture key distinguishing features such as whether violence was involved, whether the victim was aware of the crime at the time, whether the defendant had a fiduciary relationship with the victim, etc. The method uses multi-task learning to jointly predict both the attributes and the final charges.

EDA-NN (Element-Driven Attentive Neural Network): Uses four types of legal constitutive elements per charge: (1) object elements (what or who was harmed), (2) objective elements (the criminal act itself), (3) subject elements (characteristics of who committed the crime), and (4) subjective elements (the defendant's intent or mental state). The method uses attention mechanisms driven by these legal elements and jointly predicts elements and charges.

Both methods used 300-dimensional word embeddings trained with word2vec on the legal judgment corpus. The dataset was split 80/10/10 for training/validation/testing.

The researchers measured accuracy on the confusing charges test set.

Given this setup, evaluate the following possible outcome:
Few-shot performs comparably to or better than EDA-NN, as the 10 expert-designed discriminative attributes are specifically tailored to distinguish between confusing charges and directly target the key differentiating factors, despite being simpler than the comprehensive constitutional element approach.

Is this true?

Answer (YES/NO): NO